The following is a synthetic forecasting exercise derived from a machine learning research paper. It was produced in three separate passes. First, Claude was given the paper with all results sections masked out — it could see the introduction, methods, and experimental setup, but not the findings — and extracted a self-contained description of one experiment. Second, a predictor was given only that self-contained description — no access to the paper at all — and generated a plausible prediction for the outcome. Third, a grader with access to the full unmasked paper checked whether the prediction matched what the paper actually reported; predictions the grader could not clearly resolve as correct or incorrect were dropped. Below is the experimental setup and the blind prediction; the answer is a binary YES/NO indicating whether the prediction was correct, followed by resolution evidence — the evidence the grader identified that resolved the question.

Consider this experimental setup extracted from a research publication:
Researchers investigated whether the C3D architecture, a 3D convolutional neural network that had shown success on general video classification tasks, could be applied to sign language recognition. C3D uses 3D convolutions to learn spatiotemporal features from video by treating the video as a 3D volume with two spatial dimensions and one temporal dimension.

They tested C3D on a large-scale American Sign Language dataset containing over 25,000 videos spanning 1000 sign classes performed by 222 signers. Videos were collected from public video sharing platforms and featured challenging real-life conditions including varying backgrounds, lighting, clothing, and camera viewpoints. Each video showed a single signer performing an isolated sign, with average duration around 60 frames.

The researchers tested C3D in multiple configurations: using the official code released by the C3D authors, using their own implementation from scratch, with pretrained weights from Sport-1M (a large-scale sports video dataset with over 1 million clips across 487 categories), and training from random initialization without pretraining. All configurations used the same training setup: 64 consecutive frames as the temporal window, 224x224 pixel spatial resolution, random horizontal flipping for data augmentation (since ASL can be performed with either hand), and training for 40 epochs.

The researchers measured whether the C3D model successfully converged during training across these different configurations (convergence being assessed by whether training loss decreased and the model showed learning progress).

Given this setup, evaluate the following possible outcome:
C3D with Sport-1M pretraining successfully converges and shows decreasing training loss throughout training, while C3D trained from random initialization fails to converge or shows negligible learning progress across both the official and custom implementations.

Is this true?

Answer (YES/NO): NO